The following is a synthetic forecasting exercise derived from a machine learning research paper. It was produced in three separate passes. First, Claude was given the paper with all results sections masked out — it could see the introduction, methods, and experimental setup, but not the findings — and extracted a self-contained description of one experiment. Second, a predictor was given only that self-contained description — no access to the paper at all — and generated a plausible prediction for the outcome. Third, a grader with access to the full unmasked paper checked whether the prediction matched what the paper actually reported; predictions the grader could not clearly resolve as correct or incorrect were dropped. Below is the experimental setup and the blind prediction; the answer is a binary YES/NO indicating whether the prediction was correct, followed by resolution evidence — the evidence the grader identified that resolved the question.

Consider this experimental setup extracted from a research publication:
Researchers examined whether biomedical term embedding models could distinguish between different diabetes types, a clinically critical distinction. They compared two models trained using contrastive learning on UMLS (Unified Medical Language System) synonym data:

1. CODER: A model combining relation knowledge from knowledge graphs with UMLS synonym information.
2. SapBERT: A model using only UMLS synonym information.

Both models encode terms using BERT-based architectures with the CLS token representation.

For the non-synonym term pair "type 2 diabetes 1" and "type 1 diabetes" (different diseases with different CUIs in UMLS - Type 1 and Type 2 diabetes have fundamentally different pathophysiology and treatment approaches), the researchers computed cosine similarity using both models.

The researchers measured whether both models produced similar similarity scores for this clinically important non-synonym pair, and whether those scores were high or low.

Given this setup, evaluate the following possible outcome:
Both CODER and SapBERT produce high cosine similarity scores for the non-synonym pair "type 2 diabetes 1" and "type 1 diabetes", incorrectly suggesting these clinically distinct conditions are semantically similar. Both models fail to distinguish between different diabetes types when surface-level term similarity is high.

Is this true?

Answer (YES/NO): YES